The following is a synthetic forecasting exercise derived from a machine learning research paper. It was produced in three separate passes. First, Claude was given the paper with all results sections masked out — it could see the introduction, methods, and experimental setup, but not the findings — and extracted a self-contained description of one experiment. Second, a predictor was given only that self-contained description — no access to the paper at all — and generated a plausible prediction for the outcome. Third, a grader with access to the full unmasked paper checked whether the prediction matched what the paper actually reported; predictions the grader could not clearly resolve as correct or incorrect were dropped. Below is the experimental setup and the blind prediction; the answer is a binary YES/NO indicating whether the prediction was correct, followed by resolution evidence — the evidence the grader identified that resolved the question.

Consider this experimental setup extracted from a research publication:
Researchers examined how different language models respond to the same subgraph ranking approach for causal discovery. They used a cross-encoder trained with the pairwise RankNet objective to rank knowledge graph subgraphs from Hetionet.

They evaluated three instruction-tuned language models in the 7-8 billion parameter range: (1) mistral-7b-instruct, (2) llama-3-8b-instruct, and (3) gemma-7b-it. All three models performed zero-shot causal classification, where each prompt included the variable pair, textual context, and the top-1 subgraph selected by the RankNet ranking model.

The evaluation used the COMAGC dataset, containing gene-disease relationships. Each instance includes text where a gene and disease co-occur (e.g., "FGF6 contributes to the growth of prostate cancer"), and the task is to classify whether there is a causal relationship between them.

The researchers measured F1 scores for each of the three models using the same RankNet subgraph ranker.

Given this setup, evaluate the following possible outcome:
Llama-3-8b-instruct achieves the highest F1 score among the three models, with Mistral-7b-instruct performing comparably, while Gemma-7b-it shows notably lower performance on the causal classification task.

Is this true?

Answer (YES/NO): NO